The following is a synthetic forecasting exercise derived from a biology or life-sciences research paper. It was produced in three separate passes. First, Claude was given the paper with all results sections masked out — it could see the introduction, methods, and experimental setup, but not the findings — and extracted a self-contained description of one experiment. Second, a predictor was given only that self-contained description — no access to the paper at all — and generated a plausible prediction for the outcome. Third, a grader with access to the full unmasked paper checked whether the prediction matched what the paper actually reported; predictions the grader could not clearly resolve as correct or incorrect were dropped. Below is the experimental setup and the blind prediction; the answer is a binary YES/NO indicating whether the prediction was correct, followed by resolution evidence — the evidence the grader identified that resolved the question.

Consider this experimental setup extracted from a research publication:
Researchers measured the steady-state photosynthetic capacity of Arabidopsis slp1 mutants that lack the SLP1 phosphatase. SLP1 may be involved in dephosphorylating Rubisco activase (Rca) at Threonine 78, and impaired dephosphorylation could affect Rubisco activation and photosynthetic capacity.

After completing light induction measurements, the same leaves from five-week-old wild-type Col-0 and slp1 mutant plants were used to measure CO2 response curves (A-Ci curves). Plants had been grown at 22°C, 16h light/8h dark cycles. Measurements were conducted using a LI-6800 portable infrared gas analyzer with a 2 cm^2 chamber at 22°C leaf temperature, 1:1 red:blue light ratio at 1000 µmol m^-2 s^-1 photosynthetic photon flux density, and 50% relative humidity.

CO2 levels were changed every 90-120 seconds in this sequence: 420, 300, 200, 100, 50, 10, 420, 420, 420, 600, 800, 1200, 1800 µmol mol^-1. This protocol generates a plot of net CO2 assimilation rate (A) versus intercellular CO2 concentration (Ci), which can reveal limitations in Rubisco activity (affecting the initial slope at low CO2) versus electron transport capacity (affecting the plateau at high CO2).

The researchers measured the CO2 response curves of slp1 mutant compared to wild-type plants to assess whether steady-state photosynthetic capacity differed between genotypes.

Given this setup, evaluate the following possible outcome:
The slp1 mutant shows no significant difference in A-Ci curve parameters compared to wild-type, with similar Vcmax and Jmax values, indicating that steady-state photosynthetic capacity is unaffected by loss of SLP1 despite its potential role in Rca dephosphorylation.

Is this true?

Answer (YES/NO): YES